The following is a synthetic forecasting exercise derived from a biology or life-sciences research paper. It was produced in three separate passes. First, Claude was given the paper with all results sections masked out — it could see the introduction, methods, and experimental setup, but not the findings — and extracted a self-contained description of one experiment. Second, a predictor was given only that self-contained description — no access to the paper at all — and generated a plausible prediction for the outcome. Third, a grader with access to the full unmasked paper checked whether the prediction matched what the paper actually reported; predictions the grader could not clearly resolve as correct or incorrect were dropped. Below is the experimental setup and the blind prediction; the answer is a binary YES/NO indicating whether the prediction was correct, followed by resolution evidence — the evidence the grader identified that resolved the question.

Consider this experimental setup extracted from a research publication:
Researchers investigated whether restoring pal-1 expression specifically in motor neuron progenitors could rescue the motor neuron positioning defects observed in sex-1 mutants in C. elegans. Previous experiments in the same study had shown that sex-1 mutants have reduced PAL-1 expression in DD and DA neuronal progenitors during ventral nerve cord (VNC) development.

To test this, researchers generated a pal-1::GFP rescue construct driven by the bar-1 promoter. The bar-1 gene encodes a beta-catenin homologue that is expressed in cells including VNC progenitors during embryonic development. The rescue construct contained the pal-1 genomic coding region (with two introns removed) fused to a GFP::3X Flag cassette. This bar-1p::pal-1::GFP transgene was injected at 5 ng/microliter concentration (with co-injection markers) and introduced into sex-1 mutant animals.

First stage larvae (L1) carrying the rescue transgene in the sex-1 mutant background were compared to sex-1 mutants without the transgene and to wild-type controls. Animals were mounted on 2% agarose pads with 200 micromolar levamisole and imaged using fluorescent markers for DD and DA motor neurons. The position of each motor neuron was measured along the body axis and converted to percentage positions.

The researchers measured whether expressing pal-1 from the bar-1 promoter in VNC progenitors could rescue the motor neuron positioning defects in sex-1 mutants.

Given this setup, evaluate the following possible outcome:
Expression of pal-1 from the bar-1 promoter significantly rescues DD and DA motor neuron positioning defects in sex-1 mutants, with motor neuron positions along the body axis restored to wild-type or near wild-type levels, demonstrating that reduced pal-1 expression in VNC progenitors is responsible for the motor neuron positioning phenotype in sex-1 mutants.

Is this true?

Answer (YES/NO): NO